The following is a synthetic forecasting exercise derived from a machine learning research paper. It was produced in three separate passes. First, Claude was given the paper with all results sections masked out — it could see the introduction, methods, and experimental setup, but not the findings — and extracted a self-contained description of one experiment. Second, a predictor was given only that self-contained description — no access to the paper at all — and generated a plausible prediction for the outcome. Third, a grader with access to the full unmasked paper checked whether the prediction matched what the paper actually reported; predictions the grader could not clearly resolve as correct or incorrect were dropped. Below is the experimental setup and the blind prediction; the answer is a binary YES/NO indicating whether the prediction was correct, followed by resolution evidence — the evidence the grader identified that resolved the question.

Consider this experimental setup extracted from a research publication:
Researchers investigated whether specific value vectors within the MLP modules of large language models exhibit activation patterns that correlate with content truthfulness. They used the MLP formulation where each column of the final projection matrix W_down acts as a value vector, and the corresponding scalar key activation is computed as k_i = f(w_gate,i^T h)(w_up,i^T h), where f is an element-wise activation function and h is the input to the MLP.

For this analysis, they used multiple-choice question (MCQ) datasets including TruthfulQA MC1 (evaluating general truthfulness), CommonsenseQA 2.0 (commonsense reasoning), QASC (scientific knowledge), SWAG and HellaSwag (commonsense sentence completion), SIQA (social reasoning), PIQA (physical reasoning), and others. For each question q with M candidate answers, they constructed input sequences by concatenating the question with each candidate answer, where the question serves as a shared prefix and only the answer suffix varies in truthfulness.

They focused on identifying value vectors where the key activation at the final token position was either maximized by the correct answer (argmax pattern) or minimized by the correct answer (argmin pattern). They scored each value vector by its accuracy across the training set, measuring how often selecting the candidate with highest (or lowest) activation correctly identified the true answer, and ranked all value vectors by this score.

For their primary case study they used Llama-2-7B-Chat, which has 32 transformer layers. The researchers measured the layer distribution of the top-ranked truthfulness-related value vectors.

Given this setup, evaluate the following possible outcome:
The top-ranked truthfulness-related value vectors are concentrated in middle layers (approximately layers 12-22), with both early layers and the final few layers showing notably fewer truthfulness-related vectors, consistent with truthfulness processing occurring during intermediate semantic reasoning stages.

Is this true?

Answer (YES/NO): NO